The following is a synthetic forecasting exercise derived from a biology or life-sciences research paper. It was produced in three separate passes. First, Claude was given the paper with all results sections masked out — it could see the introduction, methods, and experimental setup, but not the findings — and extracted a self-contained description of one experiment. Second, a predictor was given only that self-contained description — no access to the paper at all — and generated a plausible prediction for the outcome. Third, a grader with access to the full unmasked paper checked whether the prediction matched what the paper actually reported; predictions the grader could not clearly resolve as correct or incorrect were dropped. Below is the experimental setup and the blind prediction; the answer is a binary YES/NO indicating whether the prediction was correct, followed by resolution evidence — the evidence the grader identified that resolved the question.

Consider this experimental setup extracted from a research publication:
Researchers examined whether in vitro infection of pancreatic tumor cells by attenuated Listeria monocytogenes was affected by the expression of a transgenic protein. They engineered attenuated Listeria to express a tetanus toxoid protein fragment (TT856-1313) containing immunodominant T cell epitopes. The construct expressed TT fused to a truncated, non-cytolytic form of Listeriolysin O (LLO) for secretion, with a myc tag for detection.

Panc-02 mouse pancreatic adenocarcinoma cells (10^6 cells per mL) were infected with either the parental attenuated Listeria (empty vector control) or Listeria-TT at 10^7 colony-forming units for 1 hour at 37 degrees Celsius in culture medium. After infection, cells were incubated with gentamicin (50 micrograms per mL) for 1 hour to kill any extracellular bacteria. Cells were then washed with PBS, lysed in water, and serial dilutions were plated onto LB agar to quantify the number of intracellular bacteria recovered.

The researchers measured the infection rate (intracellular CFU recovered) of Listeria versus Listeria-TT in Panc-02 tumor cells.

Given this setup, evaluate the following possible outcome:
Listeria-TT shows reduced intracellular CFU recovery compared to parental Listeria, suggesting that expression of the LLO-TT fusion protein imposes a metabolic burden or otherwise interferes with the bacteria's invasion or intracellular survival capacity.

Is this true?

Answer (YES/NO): NO